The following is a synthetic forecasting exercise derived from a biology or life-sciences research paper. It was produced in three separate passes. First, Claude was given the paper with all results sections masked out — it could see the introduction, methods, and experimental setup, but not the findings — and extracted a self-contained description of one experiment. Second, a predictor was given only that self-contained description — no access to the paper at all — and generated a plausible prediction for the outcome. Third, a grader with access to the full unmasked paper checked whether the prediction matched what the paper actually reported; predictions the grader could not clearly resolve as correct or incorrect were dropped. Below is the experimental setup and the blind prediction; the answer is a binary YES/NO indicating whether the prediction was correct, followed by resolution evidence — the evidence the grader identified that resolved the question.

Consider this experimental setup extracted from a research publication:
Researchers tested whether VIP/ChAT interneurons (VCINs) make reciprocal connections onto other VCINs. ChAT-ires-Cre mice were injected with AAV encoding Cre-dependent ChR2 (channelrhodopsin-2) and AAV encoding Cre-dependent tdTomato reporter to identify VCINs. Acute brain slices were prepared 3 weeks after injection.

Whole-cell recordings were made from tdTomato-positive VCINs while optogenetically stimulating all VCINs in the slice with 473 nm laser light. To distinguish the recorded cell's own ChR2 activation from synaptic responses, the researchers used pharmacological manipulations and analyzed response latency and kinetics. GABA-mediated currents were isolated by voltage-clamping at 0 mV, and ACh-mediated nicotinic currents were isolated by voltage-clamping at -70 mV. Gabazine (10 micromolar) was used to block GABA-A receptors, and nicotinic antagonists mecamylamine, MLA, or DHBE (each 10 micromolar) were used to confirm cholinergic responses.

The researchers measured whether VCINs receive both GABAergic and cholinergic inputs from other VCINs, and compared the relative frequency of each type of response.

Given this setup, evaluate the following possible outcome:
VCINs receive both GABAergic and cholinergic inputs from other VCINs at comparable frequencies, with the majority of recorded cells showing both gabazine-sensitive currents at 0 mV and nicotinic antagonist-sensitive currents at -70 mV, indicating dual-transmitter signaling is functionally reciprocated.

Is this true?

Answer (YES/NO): NO